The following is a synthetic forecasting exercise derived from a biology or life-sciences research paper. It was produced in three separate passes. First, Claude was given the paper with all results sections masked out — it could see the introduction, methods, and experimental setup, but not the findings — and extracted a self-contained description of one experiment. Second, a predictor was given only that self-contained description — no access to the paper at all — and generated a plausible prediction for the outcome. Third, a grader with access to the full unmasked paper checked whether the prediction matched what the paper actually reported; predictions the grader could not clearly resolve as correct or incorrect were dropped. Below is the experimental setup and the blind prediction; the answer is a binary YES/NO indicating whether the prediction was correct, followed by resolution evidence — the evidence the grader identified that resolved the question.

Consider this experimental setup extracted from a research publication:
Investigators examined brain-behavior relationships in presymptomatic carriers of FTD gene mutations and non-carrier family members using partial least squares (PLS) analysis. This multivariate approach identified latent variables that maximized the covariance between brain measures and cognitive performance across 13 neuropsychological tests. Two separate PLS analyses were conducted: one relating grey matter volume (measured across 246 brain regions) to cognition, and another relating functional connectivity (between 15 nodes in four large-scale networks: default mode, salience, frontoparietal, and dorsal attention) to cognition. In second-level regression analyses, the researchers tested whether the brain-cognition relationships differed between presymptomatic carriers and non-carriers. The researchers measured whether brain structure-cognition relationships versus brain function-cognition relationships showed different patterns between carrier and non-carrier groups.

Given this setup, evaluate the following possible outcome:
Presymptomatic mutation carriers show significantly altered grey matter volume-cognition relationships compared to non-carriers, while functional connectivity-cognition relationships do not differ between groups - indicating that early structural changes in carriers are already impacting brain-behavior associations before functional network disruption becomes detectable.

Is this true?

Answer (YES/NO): NO